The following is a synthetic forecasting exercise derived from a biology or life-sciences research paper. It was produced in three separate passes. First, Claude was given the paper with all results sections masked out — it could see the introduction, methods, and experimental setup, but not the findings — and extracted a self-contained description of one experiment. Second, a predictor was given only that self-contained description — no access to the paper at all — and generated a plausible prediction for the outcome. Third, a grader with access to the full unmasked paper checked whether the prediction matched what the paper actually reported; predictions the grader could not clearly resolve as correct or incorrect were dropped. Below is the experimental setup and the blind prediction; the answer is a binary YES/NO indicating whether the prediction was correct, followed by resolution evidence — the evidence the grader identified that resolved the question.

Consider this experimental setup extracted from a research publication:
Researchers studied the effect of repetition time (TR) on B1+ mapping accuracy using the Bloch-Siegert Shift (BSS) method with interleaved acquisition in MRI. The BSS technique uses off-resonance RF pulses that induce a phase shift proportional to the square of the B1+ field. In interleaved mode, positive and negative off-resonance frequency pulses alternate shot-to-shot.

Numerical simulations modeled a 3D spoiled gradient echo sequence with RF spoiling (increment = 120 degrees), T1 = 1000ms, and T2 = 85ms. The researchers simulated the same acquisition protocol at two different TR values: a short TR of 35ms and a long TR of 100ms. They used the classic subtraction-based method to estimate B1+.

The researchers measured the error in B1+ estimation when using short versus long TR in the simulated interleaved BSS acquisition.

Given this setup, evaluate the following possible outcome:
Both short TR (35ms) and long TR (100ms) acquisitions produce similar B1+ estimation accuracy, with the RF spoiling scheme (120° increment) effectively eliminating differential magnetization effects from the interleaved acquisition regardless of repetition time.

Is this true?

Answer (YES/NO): NO